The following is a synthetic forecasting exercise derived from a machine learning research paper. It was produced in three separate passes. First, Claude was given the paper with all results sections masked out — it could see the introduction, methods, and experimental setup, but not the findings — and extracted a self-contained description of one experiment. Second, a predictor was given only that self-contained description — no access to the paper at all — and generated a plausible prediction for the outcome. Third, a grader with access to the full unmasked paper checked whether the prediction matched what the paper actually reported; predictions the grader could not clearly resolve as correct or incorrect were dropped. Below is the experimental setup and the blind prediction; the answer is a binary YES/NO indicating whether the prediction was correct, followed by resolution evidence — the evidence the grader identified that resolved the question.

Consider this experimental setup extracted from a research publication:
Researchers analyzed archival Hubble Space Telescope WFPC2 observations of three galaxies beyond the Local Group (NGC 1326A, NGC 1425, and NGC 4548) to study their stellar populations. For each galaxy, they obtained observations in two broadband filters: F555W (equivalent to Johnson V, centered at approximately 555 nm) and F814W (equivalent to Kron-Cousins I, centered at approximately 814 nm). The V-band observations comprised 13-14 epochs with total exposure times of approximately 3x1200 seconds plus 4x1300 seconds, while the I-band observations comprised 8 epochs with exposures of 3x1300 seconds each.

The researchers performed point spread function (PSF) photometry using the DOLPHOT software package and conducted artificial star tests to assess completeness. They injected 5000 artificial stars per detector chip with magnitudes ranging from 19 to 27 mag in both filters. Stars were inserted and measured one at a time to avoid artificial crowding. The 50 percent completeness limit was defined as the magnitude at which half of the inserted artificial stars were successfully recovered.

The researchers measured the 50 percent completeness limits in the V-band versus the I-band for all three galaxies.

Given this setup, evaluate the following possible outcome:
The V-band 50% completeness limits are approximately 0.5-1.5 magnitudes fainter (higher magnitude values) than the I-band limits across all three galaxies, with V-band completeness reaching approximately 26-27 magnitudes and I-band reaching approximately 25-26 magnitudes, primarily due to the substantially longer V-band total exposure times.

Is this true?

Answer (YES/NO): YES